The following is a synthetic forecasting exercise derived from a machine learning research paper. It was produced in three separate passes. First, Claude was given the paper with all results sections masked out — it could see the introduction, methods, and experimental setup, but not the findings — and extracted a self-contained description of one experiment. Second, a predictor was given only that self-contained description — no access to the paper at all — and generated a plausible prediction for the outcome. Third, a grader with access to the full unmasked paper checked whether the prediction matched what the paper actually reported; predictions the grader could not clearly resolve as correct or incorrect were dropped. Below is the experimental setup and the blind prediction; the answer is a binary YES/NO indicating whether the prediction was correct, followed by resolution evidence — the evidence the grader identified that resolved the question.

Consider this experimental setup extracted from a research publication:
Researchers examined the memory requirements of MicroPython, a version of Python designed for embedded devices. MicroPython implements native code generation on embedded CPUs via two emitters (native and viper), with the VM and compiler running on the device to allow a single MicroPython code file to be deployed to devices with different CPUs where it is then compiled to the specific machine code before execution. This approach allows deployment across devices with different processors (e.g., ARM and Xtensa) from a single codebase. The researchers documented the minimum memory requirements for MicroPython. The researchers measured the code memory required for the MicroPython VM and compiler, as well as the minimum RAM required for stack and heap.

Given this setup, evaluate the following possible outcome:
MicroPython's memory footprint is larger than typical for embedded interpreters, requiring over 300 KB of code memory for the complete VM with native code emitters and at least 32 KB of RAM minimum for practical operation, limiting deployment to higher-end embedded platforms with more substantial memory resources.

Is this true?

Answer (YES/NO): NO